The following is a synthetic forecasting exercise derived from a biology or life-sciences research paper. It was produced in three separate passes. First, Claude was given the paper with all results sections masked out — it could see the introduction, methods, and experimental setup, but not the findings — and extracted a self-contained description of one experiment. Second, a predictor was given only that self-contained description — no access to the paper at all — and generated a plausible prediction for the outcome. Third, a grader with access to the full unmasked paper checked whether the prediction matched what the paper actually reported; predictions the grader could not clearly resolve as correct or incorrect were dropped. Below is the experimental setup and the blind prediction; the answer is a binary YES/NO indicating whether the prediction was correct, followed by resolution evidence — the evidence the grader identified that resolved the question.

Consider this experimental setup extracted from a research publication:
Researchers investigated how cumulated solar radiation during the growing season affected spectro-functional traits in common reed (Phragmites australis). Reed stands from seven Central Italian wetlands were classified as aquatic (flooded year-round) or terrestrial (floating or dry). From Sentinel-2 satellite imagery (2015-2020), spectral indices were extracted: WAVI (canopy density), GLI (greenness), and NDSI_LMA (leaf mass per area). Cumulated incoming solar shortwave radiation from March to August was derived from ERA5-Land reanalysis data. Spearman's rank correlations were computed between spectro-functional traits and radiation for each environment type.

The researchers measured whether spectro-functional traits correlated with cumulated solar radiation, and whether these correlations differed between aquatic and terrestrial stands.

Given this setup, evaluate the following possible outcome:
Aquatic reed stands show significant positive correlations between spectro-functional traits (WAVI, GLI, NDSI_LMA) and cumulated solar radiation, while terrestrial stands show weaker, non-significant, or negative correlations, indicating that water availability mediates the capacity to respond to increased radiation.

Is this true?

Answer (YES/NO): NO